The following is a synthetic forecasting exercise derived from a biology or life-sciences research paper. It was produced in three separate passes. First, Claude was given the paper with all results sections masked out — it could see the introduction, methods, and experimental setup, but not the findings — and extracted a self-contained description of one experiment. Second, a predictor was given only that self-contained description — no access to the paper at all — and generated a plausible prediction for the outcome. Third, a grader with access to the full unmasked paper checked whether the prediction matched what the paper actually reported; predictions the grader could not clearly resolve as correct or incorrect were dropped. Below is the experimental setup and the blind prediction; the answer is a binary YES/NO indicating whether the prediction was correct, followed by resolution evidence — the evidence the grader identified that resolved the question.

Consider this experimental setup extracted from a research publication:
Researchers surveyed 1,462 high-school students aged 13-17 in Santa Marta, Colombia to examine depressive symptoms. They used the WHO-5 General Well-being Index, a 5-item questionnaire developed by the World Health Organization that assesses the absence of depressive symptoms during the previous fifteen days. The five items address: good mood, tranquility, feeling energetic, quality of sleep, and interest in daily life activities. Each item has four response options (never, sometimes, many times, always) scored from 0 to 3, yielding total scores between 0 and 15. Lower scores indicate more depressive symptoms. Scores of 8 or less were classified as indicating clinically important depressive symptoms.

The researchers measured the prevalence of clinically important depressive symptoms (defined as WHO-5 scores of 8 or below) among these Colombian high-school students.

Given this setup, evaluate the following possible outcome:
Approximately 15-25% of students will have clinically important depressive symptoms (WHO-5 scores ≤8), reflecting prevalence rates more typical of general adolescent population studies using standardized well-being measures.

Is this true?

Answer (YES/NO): NO